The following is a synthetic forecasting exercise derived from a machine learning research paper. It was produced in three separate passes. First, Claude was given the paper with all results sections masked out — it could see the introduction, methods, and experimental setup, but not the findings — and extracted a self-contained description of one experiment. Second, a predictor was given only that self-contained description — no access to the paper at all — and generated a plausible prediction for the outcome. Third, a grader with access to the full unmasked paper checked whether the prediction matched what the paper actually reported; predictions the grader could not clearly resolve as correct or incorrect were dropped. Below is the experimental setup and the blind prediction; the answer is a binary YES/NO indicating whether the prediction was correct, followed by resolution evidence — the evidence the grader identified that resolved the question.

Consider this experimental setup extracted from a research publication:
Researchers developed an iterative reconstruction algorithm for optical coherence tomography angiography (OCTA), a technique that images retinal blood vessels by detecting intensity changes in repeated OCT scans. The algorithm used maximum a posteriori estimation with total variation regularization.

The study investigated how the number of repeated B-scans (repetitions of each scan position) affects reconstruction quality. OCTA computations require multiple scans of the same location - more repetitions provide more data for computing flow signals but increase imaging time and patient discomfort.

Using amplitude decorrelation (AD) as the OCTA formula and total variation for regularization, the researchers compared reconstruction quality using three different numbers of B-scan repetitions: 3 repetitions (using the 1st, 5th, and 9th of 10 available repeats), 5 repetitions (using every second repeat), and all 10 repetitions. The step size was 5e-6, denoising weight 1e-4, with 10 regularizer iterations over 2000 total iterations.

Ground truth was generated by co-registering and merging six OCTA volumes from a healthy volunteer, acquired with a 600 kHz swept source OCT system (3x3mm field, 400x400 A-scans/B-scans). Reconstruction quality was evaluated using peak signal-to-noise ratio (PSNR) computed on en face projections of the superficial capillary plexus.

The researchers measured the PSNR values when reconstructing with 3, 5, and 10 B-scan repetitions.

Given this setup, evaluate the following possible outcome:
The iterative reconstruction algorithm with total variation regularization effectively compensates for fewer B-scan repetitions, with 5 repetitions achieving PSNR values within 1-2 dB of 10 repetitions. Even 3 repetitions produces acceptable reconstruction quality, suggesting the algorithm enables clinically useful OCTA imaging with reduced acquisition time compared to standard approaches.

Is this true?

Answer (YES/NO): YES